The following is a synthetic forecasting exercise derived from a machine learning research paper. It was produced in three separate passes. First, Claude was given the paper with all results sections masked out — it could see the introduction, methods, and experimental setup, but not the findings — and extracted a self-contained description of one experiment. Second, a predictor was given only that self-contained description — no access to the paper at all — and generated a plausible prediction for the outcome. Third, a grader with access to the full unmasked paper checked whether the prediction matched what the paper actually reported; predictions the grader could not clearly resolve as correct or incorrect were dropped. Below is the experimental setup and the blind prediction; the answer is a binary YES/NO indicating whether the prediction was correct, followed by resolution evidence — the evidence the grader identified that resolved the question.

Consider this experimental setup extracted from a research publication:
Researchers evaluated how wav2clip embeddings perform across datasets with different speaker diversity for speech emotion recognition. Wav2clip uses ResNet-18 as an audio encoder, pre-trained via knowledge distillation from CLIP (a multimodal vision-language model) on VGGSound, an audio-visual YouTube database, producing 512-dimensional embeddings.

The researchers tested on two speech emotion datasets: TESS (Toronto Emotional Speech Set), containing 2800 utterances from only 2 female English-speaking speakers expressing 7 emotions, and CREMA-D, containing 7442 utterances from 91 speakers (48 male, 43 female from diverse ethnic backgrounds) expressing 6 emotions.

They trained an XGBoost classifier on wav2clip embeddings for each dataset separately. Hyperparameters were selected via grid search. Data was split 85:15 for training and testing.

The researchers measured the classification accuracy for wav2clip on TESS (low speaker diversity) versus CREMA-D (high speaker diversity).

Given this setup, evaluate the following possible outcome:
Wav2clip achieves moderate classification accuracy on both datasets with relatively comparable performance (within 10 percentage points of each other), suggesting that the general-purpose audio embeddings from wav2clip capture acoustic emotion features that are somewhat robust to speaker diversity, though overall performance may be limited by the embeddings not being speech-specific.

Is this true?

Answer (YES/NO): NO